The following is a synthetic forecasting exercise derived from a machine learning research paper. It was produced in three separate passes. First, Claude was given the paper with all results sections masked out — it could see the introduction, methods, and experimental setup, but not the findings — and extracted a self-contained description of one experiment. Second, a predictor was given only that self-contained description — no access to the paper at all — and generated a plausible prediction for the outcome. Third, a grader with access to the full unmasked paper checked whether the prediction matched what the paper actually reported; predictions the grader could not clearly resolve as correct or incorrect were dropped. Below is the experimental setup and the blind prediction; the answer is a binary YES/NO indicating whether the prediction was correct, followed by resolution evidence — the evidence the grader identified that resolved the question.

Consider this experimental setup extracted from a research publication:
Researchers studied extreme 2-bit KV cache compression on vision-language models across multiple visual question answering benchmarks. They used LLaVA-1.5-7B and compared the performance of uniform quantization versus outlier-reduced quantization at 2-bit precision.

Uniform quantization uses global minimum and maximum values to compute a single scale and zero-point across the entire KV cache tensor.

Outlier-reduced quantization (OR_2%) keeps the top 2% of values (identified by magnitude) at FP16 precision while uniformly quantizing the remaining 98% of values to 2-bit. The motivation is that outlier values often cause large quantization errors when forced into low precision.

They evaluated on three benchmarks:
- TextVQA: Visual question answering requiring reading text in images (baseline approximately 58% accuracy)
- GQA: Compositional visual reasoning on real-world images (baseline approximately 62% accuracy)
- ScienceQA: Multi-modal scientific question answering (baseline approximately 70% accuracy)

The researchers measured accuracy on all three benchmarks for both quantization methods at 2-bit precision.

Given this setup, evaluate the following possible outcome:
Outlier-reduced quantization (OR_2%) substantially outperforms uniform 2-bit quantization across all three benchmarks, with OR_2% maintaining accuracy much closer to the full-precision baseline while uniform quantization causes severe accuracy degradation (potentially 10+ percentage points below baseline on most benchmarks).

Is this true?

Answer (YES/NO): NO